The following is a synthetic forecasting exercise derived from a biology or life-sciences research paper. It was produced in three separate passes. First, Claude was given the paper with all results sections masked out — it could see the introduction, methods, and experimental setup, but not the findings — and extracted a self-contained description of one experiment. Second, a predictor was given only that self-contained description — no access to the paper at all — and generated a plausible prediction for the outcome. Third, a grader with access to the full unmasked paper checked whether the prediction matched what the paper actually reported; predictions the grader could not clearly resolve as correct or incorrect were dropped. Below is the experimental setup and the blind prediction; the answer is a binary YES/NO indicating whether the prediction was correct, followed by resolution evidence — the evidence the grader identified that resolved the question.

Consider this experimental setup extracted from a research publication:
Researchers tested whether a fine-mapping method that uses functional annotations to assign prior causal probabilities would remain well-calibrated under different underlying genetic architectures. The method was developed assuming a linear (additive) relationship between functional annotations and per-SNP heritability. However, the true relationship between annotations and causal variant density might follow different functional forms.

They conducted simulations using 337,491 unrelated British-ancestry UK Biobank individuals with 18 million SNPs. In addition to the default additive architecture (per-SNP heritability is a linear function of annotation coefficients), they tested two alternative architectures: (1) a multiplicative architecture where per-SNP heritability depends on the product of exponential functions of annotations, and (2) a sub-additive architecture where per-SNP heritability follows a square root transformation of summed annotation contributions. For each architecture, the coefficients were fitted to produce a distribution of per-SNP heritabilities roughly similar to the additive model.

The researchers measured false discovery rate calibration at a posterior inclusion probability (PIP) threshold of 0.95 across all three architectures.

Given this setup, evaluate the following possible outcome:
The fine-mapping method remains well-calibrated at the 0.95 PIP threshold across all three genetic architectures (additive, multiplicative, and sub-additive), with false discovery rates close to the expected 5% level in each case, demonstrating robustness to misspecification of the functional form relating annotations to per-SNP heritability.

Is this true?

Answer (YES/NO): YES